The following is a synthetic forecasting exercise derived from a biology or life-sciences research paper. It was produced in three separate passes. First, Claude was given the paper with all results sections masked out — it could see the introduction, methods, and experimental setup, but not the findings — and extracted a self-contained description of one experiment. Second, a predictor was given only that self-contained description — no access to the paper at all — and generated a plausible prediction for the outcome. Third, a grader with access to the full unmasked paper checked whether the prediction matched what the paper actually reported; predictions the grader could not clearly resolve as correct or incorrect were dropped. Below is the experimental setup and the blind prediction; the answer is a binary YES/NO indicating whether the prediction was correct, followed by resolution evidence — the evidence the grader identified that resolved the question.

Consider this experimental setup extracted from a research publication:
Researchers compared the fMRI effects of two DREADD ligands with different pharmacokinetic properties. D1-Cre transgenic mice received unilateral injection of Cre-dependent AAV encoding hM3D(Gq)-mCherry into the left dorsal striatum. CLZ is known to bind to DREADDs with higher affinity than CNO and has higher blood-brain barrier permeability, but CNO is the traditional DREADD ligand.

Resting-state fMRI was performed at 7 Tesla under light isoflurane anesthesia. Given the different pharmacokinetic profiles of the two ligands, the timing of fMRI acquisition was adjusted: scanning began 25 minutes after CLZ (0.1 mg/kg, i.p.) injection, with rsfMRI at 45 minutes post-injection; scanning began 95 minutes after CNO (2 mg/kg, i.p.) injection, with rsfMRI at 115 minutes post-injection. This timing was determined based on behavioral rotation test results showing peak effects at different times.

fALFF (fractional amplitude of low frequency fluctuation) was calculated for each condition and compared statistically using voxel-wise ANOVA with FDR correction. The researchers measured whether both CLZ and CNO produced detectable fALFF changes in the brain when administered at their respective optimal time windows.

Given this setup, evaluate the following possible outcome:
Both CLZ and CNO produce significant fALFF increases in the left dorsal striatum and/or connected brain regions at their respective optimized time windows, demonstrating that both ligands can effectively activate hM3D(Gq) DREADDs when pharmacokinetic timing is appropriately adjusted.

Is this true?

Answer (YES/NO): YES